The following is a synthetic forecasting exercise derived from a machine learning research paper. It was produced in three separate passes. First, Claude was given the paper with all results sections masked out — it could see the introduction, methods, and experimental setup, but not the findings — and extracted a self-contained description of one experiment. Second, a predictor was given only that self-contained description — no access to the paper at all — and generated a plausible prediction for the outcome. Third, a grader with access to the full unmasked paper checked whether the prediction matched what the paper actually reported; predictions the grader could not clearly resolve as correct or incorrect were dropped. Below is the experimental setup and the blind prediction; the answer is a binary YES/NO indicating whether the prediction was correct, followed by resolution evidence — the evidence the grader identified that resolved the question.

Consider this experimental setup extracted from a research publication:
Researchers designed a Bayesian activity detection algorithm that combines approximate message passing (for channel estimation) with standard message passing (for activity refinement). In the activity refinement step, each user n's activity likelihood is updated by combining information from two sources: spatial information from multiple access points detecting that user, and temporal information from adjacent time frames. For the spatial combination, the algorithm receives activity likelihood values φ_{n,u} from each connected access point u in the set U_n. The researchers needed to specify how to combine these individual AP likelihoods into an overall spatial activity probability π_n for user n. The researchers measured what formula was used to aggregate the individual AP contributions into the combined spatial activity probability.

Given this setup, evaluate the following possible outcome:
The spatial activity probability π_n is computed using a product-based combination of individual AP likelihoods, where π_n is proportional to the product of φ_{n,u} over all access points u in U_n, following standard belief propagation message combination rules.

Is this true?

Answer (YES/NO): YES